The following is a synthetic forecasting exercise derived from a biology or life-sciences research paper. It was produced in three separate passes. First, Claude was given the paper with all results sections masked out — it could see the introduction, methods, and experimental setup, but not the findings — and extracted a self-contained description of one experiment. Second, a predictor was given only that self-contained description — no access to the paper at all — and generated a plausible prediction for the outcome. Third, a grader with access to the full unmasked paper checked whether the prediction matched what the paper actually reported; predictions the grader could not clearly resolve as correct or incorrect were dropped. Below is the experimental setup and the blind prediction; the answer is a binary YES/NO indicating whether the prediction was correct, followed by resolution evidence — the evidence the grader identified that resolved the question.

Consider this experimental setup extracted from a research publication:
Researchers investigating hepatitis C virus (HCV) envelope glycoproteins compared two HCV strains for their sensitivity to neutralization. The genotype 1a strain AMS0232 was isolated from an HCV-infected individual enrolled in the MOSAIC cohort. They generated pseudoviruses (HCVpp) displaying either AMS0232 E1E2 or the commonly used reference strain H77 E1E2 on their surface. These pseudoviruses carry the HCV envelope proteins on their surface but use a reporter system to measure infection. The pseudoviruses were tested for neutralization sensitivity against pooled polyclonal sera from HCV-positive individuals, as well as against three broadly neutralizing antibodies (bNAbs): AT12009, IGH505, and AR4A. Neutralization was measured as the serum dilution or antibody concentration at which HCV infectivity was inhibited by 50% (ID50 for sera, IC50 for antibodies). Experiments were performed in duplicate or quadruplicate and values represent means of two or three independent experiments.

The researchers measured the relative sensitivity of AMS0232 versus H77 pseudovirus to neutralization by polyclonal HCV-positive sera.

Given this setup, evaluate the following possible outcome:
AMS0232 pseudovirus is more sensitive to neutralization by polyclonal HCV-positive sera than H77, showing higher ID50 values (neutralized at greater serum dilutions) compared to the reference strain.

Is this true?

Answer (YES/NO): NO